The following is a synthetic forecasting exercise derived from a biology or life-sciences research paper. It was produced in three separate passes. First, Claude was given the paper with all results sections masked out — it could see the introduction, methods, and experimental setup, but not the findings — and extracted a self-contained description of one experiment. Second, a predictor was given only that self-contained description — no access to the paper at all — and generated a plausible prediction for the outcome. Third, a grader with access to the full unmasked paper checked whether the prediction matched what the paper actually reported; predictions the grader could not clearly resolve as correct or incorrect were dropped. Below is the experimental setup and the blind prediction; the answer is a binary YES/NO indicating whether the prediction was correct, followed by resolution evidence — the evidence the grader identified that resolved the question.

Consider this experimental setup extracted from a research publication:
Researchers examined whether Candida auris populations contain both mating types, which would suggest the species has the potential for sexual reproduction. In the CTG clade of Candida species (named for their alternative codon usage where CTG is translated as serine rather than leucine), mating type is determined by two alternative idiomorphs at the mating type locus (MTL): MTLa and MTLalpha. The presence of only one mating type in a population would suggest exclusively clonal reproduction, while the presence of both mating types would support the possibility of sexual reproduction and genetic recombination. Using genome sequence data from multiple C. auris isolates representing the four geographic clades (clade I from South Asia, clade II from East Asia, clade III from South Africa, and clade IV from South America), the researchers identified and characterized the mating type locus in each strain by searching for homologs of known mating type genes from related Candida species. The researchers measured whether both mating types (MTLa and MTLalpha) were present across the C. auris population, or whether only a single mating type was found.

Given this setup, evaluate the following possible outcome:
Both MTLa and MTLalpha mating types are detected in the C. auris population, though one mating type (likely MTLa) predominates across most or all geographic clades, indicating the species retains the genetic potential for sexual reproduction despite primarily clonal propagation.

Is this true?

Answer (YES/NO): NO